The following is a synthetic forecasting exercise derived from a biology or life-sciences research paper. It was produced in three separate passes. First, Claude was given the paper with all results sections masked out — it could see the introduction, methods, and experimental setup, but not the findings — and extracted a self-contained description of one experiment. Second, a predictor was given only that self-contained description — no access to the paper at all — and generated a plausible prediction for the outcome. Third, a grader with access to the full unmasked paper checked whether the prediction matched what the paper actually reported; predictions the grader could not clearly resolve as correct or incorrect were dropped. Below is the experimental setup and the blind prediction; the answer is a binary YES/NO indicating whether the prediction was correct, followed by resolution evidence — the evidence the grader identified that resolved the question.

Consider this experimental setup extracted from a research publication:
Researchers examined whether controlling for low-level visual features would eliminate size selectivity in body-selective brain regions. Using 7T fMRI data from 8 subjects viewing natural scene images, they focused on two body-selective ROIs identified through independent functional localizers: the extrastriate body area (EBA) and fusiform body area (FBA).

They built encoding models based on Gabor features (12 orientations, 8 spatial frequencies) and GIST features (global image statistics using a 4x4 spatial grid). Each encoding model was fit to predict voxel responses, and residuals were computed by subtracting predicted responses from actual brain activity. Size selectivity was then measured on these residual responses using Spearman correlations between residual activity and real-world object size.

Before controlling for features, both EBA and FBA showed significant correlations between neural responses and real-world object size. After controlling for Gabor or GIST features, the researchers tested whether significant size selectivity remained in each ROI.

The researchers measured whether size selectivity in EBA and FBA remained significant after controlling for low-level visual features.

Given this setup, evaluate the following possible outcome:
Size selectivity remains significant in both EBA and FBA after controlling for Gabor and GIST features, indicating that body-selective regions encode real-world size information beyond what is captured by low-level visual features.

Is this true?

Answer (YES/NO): NO